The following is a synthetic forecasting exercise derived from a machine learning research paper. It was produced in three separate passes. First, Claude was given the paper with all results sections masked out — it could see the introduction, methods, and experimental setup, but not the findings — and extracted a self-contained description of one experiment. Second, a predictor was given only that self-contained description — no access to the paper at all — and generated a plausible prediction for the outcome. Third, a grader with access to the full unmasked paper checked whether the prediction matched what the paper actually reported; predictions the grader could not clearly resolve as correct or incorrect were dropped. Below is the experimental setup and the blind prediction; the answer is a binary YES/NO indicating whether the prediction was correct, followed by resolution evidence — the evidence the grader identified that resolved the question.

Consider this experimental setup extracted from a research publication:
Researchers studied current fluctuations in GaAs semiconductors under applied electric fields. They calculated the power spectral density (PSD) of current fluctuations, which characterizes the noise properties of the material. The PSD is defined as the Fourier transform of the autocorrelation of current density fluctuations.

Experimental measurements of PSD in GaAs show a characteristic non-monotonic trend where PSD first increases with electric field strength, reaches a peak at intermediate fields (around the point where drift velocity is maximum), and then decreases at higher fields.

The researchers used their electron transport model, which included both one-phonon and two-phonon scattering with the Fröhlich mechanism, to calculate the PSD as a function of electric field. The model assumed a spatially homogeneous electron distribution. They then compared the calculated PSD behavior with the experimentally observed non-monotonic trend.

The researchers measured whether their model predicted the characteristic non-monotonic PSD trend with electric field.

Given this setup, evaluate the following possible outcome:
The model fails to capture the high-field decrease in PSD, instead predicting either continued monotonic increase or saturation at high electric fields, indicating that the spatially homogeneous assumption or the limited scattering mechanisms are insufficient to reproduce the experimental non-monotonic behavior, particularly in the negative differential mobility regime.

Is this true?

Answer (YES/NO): NO